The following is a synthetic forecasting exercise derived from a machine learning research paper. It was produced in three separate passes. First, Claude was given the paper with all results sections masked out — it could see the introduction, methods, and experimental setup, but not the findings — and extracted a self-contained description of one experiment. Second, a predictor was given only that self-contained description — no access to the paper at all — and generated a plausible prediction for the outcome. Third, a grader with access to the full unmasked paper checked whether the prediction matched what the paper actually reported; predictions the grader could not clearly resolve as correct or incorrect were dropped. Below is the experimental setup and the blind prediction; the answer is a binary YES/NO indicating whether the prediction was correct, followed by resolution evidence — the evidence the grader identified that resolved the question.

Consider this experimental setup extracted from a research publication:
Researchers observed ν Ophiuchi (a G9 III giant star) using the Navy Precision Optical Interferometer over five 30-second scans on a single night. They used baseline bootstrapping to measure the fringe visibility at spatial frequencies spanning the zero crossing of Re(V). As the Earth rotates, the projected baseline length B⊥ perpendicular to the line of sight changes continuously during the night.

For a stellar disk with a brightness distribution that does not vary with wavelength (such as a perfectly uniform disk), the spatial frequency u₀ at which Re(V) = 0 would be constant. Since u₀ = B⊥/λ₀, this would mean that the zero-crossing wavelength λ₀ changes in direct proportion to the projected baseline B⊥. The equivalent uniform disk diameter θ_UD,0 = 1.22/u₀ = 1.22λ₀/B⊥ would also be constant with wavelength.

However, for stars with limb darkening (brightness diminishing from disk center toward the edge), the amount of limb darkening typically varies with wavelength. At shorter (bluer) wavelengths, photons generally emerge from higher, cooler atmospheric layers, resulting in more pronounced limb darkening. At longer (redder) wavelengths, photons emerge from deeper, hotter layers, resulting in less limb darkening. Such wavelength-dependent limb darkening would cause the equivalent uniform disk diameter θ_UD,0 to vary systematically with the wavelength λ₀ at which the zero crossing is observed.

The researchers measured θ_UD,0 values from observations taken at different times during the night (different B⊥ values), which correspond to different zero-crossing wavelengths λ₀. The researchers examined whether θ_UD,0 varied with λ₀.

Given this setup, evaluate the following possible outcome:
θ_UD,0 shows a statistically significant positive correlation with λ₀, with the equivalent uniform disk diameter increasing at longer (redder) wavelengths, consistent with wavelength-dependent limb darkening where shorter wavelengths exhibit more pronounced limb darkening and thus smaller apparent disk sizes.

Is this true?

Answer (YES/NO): YES